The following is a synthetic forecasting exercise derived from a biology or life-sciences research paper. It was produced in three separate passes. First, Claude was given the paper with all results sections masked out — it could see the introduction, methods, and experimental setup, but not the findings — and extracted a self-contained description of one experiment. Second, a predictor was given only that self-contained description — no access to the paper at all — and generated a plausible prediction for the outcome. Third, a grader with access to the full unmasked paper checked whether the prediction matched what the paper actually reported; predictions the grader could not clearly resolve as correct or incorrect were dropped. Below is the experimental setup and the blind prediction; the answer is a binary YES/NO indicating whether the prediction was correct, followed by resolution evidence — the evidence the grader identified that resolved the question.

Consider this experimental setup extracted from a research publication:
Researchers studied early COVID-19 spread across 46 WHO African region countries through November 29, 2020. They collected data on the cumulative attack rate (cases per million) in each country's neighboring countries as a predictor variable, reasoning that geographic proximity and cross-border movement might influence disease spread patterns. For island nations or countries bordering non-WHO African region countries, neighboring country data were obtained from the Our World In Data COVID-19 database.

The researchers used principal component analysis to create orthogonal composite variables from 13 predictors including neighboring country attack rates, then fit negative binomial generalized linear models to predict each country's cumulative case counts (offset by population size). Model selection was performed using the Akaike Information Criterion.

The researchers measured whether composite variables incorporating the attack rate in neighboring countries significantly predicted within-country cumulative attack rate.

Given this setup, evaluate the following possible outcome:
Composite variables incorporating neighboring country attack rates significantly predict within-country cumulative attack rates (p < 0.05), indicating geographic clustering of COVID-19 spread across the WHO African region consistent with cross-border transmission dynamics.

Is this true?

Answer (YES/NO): NO